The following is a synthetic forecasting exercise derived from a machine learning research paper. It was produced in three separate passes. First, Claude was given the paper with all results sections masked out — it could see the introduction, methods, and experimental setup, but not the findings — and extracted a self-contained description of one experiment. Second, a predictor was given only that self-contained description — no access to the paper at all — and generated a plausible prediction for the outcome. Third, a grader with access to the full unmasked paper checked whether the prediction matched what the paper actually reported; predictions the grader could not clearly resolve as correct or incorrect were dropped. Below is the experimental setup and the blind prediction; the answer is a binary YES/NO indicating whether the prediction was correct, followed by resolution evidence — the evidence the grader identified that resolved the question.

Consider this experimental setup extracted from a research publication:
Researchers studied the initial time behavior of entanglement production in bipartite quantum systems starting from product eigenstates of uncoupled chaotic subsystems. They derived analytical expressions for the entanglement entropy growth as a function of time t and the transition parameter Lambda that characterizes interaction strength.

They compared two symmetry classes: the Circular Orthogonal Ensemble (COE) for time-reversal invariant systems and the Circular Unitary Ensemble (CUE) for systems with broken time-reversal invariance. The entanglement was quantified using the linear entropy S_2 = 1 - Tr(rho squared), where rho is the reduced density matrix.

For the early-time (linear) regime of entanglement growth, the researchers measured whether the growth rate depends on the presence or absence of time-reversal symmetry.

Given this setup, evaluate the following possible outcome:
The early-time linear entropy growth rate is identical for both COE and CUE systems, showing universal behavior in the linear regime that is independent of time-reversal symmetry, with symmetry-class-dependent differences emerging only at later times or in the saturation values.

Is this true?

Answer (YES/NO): YES